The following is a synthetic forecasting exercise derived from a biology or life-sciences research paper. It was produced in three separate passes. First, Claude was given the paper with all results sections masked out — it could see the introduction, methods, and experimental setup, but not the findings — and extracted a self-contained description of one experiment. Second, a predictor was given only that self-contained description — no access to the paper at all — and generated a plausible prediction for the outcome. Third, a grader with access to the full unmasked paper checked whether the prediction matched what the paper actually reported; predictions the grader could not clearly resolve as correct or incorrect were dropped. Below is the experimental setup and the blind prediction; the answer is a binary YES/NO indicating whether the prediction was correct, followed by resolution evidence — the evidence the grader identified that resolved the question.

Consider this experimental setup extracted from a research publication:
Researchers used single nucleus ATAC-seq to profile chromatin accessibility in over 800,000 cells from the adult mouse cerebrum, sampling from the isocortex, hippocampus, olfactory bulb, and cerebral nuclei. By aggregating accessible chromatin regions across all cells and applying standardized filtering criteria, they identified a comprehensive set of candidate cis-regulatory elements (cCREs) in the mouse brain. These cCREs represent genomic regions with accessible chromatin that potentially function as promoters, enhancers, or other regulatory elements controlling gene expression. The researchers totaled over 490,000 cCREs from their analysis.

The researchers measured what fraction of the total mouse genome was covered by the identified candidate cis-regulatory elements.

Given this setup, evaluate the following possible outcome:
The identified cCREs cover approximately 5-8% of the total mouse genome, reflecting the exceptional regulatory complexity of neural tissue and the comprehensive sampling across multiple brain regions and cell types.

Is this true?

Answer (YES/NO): NO